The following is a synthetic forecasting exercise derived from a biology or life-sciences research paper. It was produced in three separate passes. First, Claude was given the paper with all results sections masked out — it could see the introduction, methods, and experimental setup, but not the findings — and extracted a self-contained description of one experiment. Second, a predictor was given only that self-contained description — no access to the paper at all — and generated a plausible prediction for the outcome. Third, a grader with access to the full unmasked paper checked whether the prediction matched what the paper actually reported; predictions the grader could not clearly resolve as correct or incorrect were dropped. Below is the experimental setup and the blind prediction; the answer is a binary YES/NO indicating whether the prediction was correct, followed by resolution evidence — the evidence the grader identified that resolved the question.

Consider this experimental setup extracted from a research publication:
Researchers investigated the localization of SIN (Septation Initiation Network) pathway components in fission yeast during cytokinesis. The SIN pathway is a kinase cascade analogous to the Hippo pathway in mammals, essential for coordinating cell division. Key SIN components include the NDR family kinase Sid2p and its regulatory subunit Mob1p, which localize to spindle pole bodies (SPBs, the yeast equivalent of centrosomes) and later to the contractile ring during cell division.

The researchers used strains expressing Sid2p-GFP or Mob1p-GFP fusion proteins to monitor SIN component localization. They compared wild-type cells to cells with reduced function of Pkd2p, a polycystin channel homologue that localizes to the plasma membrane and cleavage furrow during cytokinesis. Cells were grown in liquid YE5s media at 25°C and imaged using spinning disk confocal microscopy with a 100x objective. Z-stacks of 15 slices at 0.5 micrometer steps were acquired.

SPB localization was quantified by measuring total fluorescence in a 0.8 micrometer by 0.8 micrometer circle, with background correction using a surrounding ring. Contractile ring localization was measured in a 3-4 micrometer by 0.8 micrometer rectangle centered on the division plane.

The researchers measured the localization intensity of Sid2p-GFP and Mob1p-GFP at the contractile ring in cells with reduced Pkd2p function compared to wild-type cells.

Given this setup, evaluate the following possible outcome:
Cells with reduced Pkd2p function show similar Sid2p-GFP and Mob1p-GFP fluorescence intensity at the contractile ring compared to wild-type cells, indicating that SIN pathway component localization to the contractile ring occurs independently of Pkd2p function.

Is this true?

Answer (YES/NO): YES